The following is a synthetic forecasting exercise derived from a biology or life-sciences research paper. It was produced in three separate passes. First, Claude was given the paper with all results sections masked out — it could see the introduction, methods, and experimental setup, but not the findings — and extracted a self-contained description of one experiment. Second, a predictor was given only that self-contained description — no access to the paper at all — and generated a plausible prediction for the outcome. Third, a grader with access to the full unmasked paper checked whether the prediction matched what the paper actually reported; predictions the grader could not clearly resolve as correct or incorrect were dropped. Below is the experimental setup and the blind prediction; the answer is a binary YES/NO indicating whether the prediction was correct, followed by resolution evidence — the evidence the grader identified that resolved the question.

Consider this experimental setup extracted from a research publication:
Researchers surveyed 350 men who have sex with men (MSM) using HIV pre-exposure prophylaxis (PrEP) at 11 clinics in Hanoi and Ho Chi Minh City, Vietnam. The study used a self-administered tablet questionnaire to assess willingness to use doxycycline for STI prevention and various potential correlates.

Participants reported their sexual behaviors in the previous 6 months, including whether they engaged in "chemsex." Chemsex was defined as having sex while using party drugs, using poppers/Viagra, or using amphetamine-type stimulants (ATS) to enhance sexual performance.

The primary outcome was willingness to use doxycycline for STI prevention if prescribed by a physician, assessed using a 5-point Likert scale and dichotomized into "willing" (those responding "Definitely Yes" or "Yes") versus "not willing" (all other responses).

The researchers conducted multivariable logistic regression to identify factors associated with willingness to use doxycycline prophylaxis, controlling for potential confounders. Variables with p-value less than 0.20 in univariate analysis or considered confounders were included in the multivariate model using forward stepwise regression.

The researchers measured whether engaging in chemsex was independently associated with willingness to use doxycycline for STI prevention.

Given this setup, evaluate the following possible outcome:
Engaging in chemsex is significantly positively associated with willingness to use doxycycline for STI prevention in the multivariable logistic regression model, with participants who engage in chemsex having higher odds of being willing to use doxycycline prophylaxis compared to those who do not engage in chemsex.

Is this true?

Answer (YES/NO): NO